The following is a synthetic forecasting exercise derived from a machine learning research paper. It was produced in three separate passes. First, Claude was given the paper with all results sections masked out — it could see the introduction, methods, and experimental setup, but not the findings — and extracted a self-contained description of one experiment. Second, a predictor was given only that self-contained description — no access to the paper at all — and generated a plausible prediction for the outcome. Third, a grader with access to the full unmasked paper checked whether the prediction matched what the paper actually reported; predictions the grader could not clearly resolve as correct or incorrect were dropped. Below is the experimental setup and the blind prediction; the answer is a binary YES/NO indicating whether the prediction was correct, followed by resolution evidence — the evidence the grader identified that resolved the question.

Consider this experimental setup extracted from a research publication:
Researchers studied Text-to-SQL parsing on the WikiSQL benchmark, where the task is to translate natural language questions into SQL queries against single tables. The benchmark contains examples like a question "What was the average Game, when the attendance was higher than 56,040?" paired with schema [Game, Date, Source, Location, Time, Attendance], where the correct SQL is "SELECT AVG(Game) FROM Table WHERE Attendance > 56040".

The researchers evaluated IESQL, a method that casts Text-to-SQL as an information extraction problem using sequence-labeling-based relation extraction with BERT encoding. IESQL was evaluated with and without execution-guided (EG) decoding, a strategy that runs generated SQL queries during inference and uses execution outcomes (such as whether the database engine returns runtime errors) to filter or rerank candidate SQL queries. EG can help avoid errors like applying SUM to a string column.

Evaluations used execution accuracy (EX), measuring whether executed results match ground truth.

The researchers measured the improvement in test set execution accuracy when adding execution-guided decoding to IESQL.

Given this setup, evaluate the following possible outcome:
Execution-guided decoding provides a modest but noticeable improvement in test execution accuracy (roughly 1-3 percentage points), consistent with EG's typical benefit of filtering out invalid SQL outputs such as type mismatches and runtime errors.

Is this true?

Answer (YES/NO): NO